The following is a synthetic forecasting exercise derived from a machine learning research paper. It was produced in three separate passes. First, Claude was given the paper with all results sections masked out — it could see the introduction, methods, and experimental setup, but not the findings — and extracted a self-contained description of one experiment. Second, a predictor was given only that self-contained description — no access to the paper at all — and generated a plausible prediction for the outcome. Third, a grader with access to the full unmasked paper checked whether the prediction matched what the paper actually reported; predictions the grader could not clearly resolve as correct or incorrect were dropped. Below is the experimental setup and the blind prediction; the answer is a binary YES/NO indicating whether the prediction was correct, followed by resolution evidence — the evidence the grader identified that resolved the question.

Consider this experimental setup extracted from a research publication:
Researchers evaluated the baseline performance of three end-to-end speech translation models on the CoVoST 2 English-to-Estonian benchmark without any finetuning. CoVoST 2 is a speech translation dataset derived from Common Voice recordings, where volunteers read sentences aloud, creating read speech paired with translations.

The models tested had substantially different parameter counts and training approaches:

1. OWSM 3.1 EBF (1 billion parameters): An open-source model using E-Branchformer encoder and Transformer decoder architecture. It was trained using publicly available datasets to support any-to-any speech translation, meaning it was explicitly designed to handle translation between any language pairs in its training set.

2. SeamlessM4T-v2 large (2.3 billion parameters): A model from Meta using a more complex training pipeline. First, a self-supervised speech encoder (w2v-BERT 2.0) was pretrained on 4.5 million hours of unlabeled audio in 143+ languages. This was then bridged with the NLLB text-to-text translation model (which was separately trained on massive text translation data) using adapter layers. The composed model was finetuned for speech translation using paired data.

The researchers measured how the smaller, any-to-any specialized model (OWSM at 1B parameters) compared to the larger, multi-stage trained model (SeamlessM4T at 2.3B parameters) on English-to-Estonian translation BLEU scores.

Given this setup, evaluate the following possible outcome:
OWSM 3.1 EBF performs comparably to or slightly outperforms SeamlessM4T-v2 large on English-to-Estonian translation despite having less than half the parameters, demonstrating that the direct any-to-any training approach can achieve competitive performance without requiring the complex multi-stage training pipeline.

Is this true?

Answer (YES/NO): NO